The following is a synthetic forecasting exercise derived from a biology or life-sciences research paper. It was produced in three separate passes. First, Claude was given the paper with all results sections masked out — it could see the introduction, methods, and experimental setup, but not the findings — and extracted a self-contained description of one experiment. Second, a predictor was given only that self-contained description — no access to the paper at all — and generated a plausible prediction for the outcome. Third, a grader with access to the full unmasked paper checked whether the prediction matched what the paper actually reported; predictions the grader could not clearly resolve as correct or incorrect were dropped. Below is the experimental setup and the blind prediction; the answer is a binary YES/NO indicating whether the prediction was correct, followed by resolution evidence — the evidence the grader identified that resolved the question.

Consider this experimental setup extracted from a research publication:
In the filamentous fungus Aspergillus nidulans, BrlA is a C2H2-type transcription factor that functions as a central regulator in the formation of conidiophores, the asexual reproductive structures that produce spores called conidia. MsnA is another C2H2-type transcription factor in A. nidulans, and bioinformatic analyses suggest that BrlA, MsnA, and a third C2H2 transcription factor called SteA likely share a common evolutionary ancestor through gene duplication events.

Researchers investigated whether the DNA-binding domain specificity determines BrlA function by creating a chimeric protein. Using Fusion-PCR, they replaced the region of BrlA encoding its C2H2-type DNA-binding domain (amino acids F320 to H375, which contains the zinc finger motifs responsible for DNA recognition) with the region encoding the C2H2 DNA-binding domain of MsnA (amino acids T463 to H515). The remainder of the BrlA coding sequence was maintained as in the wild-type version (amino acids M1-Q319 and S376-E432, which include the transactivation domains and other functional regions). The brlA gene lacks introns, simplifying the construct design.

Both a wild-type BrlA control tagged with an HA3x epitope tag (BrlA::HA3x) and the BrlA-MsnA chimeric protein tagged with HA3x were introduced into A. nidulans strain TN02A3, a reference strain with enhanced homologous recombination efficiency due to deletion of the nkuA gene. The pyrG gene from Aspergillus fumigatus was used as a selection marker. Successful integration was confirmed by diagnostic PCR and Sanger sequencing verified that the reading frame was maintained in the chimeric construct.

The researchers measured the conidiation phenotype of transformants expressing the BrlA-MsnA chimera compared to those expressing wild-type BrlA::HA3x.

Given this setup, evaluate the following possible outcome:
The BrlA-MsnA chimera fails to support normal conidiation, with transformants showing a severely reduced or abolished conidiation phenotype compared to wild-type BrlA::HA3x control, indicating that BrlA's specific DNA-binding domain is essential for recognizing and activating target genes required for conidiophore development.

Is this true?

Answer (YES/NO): YES